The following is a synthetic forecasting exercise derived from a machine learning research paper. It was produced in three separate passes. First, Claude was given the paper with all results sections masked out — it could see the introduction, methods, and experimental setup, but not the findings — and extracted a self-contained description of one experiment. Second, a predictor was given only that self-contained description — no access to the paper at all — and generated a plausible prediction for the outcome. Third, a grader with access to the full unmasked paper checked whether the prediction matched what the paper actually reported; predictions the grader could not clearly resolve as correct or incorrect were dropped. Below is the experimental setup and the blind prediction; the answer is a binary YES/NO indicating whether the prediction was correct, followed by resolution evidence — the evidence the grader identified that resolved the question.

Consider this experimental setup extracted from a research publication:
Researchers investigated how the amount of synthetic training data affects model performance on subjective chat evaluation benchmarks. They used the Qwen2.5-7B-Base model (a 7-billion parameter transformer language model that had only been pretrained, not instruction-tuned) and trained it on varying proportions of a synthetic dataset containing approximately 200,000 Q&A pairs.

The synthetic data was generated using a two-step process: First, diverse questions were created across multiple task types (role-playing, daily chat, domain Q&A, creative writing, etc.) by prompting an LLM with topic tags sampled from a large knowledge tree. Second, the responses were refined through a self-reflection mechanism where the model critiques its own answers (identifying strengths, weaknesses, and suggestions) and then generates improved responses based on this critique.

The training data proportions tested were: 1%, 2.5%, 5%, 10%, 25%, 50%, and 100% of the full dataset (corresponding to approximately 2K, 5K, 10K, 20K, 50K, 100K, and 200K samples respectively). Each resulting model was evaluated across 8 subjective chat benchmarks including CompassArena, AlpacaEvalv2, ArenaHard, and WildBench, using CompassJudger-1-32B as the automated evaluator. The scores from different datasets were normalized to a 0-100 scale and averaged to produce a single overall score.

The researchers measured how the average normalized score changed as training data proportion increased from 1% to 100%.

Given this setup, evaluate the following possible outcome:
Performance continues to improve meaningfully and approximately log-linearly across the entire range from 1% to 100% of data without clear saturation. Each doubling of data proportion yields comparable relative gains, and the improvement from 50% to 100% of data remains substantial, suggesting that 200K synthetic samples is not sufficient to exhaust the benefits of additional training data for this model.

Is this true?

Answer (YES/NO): NO